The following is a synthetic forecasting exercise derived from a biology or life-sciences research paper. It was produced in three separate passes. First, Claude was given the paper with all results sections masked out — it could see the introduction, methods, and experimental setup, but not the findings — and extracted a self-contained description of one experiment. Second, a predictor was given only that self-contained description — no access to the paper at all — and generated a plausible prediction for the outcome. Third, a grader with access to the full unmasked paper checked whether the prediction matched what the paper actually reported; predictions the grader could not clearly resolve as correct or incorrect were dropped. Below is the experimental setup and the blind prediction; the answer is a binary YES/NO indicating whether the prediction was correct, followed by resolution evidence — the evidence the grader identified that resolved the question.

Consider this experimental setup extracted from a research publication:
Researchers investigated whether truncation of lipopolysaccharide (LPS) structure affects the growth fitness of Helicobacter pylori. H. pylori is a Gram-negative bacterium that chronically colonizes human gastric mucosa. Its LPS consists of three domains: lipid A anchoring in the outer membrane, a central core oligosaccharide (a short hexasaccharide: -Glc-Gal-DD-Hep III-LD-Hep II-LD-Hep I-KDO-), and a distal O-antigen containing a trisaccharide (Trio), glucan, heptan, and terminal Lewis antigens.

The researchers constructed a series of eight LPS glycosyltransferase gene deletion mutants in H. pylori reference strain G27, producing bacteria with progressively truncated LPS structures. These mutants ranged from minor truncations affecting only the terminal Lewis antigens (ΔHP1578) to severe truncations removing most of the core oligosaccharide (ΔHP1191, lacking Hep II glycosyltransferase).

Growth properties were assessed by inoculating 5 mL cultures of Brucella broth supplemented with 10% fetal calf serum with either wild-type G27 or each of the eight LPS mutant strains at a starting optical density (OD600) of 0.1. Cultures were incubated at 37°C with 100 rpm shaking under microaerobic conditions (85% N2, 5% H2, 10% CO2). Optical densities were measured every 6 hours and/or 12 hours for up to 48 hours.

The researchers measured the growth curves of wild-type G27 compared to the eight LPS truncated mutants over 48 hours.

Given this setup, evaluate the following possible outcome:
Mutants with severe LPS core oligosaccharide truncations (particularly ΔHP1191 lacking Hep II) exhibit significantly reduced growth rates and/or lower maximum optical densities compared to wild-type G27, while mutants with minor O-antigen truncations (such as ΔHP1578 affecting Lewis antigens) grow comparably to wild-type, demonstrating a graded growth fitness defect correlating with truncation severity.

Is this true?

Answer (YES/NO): NO